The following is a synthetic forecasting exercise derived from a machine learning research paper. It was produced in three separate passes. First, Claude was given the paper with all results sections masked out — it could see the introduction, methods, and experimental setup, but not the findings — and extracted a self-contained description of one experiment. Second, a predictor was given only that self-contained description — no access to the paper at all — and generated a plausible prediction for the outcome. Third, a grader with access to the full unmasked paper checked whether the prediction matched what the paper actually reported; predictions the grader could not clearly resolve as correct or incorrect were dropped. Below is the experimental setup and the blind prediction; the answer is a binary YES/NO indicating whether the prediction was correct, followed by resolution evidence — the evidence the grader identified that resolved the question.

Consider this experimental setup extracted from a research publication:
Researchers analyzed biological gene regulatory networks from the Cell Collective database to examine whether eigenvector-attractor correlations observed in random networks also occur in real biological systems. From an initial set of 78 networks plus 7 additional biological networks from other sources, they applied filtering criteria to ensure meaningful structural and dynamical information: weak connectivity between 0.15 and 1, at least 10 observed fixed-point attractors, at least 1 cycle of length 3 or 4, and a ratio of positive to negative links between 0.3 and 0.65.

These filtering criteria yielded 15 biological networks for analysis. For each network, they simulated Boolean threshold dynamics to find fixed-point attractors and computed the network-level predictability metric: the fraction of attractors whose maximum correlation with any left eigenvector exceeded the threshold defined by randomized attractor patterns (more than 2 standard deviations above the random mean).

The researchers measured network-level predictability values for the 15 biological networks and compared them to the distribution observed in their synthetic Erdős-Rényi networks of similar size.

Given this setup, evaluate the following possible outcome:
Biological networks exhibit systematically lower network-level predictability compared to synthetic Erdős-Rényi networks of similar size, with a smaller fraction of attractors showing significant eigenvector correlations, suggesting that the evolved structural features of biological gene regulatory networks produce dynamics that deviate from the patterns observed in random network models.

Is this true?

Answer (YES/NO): NO